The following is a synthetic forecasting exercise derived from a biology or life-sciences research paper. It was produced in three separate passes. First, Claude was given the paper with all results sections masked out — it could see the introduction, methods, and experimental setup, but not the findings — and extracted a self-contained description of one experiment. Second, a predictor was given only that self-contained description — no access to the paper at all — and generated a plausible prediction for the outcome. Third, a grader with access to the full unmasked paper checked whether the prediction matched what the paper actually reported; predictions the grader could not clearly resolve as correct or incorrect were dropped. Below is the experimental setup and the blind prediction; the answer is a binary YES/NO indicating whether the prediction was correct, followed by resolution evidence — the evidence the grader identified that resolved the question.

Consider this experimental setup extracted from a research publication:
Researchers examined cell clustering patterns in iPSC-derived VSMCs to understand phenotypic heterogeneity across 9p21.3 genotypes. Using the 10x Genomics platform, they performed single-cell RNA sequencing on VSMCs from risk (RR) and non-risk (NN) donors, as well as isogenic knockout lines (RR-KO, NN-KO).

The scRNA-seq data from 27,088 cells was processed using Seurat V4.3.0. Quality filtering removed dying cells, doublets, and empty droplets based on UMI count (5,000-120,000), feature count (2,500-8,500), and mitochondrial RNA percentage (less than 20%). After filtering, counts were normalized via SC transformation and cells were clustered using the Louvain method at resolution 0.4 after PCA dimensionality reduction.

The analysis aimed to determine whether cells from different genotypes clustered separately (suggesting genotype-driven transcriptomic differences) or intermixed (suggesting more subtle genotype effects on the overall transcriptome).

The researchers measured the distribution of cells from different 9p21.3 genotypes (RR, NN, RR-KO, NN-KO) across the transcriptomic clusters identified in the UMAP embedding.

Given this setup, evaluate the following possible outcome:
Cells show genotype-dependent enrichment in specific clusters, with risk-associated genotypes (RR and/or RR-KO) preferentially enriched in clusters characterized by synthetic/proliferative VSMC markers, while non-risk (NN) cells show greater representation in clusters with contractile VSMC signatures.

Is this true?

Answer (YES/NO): NO